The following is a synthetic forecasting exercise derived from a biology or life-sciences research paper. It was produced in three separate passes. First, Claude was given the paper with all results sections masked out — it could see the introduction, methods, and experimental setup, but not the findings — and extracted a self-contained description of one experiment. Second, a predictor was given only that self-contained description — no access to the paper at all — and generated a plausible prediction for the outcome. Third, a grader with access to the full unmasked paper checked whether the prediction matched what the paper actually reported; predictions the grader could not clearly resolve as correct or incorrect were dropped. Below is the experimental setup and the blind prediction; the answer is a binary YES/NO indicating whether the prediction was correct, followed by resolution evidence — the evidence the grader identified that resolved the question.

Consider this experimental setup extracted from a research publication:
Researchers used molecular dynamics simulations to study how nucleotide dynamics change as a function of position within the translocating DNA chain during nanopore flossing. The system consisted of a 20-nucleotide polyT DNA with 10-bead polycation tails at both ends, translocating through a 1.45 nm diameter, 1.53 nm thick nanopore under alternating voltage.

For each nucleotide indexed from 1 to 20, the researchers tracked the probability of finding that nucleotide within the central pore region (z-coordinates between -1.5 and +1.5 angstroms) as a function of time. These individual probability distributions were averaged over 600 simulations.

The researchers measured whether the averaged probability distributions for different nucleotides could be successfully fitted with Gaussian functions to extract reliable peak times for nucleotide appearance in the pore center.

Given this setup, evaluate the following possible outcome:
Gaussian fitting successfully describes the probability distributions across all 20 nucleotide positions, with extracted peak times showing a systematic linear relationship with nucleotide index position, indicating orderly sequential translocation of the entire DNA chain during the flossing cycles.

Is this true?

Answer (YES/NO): NO